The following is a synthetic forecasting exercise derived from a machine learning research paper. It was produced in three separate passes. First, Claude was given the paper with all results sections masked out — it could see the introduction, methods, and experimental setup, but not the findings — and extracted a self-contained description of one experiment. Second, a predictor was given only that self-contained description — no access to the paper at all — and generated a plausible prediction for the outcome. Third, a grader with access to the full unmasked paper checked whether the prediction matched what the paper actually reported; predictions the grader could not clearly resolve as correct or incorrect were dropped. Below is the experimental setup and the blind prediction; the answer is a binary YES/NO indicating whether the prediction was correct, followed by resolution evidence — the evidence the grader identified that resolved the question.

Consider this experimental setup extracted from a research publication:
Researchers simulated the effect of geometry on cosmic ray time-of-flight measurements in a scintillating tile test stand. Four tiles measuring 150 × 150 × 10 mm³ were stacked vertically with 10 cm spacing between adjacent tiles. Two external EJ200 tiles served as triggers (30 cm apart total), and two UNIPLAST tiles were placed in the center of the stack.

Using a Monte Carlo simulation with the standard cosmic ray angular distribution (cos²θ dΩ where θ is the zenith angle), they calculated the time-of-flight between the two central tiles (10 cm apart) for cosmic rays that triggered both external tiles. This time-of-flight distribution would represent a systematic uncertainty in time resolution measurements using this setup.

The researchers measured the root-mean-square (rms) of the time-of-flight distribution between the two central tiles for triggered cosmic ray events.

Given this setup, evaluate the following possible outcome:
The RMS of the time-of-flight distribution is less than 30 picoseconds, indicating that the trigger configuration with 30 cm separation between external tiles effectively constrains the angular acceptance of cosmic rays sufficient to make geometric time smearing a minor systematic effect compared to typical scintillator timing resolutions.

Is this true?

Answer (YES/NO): YES